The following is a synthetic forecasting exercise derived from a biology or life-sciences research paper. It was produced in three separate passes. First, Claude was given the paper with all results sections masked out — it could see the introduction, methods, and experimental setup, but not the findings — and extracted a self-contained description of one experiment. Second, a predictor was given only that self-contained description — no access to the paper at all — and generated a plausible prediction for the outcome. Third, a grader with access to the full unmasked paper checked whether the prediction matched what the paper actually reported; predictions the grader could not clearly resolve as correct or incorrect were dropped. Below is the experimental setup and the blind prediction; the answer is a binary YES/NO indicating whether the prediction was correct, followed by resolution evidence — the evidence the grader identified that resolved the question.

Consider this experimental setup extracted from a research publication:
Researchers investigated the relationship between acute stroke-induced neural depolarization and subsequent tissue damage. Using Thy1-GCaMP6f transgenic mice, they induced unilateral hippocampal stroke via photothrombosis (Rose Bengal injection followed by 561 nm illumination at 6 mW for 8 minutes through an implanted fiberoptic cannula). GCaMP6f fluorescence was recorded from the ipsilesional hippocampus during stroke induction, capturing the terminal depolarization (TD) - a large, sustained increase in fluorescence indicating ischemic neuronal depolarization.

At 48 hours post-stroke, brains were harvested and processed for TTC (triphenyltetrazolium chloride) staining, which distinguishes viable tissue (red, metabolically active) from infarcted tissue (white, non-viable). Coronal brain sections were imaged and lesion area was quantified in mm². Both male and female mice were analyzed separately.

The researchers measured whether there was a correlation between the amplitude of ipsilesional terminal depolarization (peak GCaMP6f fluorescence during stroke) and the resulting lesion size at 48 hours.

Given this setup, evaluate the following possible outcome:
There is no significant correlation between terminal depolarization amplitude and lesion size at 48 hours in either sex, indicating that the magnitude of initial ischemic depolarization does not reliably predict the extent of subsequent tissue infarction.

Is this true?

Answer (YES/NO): NO